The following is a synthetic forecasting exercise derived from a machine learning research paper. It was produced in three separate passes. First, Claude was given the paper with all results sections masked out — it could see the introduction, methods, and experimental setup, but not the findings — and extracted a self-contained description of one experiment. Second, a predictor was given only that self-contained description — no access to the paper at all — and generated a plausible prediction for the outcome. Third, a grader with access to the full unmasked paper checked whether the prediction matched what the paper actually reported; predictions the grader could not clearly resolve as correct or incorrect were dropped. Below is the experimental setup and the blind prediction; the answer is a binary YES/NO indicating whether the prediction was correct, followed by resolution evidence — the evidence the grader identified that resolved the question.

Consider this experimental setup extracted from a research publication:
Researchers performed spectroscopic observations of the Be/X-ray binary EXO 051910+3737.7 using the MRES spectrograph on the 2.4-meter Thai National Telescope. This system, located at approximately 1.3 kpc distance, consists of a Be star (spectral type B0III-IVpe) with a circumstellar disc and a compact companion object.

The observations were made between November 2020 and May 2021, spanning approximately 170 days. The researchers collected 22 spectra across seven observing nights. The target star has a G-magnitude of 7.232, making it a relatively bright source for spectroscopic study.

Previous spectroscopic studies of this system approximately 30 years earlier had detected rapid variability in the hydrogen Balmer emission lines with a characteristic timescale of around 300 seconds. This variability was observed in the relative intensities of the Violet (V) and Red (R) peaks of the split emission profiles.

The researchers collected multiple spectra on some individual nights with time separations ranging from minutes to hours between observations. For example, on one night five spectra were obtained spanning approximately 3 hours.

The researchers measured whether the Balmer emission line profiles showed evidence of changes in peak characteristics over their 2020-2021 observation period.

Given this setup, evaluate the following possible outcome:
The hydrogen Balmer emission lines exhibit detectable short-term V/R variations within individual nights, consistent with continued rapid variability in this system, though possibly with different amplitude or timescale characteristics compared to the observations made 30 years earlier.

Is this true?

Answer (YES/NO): YES